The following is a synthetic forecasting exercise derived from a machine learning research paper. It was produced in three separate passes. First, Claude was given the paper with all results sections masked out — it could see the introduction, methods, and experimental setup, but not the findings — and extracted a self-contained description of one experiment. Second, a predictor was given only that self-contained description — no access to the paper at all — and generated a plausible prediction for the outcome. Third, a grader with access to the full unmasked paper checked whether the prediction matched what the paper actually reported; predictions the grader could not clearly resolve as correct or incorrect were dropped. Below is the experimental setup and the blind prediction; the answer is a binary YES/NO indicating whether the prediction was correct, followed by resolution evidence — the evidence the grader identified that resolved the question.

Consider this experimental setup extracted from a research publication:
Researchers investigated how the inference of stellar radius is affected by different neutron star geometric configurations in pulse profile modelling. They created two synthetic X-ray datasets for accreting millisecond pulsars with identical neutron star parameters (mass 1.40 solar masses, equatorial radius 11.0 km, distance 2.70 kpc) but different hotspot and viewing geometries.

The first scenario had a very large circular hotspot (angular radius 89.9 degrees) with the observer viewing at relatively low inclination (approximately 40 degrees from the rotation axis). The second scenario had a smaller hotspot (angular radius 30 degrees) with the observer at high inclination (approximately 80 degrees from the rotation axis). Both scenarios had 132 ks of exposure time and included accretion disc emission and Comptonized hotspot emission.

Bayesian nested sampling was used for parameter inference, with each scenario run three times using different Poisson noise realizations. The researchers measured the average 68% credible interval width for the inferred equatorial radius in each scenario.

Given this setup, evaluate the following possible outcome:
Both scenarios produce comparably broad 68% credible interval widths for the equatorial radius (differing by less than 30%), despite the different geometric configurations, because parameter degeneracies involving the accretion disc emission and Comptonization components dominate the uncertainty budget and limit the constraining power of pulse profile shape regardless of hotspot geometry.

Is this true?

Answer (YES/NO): NO